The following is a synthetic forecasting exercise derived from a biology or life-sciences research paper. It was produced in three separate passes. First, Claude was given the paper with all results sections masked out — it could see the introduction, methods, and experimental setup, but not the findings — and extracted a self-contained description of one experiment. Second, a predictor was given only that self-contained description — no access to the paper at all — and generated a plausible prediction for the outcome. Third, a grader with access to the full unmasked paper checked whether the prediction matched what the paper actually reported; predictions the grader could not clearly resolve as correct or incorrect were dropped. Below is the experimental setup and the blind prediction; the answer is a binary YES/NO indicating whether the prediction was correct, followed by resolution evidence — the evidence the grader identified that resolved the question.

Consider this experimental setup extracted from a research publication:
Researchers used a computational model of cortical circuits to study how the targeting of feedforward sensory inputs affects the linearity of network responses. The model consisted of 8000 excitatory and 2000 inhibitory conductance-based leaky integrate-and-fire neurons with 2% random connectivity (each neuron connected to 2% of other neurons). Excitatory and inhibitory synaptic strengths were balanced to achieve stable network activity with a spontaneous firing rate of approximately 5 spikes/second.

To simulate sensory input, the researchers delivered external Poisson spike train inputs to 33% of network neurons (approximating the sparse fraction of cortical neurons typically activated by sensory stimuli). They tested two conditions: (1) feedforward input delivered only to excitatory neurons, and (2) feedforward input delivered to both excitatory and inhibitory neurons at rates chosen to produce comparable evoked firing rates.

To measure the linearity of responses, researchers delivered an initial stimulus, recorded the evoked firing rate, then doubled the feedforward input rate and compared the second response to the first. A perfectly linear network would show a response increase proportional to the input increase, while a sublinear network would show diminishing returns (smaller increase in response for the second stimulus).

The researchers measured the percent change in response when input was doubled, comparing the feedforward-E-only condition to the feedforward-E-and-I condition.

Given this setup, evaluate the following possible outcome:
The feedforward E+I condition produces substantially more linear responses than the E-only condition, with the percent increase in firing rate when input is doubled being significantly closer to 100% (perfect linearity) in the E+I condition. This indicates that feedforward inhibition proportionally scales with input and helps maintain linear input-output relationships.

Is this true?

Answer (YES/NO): NO